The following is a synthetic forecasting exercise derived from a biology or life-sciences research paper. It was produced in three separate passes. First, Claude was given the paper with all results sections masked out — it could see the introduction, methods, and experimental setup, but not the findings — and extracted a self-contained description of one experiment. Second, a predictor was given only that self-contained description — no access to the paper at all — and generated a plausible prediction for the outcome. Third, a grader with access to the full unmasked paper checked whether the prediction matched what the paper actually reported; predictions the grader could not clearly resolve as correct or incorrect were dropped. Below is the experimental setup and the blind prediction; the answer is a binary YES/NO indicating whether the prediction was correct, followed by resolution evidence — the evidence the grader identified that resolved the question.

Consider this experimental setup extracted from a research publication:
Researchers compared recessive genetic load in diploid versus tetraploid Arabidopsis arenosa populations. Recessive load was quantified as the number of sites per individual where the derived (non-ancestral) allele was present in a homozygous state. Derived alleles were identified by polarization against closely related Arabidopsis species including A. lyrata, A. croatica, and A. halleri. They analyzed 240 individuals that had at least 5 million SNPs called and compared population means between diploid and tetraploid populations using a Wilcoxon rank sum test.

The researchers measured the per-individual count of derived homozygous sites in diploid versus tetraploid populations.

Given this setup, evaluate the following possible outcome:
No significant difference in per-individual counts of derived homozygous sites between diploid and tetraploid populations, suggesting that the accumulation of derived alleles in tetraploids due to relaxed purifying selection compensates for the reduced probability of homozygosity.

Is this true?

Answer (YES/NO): NO